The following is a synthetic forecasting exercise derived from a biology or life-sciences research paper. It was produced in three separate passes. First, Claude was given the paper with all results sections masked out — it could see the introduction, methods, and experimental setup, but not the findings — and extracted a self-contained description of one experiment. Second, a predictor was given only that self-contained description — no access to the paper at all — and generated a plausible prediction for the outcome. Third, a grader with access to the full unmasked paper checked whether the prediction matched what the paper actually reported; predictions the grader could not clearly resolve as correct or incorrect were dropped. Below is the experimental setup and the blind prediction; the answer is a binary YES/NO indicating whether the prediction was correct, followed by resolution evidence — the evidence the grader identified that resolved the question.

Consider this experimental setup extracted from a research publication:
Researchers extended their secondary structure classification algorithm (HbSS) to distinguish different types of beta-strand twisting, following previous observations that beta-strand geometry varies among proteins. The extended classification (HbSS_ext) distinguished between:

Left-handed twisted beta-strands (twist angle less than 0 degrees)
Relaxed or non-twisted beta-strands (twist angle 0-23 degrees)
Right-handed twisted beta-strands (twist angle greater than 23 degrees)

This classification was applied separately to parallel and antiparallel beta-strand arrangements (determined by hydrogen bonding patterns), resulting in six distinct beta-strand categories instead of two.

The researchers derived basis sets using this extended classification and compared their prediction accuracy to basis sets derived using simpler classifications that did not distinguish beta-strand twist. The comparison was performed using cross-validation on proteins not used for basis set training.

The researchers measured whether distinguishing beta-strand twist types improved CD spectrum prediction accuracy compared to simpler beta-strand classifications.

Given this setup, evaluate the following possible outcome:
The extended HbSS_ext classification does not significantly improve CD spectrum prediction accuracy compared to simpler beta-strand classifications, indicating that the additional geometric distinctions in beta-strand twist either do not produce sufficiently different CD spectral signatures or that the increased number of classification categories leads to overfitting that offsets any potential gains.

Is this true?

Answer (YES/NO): YES